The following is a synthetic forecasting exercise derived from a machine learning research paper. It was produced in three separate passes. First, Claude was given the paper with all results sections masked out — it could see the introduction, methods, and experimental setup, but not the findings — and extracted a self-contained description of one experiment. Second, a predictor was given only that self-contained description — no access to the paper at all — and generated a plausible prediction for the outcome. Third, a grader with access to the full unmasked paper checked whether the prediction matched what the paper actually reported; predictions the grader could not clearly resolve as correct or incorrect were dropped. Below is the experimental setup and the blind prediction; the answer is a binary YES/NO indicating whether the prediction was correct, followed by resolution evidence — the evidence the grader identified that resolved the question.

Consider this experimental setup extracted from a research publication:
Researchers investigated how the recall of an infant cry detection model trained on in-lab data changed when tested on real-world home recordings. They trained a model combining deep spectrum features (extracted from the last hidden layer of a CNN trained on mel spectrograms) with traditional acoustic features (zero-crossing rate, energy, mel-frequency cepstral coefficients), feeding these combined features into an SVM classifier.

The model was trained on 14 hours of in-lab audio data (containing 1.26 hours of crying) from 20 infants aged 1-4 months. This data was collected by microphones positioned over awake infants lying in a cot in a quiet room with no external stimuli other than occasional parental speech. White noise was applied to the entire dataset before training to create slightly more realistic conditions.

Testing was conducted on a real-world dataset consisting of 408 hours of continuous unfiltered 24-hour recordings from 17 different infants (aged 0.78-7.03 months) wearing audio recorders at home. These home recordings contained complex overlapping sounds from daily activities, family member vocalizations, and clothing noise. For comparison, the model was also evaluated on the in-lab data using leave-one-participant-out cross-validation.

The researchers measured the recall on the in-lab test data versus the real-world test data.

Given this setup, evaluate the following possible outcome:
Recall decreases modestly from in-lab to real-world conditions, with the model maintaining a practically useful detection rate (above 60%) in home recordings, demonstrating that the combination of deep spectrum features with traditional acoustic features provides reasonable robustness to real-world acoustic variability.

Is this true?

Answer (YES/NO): NO